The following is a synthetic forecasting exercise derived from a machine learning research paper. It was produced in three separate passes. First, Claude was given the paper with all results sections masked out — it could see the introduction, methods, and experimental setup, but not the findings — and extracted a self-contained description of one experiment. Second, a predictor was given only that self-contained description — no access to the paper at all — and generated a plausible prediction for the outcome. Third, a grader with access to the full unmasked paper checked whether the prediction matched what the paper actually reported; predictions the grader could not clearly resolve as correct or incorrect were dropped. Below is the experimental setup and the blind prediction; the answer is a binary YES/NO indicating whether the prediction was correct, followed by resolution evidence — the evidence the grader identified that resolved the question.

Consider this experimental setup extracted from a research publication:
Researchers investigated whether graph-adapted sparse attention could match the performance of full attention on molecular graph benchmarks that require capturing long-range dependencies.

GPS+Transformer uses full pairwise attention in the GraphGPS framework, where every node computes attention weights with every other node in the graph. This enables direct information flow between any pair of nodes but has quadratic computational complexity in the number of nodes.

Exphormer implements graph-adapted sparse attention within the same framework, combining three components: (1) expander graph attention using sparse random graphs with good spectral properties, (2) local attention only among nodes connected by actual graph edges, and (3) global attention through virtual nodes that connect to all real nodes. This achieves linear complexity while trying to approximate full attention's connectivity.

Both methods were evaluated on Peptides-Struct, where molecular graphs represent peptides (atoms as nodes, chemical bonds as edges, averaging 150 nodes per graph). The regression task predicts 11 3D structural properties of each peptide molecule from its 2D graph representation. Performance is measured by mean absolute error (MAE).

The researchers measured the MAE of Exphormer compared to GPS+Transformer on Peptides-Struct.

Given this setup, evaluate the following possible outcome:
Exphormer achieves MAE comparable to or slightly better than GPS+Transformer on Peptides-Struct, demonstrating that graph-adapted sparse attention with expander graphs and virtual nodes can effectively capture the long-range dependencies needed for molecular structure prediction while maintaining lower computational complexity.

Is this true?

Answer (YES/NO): NO